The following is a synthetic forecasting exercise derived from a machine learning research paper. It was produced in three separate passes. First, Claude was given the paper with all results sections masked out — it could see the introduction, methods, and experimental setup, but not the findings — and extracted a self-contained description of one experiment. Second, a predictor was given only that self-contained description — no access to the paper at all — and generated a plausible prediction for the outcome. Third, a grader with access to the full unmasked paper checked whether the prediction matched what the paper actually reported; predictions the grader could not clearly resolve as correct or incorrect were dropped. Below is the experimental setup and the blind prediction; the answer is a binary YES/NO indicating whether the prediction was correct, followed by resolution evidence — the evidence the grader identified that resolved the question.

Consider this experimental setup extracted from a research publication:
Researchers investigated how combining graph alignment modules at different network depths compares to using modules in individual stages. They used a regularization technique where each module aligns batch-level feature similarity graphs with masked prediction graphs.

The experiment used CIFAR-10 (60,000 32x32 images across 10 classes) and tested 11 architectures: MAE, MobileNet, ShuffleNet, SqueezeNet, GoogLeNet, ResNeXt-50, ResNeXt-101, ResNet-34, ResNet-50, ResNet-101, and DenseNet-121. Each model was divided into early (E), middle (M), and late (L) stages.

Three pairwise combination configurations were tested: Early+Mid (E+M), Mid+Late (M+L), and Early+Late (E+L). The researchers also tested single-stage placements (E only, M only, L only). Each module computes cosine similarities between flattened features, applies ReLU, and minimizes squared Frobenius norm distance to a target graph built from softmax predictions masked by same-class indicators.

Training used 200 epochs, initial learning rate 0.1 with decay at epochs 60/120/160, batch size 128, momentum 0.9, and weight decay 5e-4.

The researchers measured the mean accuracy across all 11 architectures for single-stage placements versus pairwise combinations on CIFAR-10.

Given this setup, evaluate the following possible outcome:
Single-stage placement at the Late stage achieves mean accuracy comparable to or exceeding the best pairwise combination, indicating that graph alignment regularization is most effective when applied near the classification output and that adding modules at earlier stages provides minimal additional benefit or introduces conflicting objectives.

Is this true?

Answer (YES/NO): YES